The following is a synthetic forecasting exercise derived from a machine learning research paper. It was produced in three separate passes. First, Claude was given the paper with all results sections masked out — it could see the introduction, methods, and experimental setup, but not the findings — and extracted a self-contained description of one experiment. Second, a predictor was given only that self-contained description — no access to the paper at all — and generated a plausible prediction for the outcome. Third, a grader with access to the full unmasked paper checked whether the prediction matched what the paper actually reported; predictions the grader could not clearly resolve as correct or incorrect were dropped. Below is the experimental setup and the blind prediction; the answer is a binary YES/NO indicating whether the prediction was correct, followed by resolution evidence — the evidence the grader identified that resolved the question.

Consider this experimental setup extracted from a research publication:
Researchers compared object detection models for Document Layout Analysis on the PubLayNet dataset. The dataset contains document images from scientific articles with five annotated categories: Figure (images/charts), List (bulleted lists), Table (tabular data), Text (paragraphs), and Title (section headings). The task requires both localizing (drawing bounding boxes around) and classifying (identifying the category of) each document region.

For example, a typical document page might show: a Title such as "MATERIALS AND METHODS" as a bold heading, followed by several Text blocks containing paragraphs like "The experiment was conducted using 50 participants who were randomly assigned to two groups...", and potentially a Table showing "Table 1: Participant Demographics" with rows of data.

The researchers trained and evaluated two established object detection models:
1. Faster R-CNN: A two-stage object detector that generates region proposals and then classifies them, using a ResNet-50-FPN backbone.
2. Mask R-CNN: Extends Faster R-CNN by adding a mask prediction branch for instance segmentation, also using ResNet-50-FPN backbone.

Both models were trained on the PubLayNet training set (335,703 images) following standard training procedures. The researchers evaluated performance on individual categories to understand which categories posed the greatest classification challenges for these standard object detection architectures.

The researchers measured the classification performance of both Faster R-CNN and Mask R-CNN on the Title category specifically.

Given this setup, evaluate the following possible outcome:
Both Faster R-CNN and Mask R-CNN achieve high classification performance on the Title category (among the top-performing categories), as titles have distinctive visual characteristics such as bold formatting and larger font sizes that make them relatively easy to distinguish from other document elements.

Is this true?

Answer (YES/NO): NO